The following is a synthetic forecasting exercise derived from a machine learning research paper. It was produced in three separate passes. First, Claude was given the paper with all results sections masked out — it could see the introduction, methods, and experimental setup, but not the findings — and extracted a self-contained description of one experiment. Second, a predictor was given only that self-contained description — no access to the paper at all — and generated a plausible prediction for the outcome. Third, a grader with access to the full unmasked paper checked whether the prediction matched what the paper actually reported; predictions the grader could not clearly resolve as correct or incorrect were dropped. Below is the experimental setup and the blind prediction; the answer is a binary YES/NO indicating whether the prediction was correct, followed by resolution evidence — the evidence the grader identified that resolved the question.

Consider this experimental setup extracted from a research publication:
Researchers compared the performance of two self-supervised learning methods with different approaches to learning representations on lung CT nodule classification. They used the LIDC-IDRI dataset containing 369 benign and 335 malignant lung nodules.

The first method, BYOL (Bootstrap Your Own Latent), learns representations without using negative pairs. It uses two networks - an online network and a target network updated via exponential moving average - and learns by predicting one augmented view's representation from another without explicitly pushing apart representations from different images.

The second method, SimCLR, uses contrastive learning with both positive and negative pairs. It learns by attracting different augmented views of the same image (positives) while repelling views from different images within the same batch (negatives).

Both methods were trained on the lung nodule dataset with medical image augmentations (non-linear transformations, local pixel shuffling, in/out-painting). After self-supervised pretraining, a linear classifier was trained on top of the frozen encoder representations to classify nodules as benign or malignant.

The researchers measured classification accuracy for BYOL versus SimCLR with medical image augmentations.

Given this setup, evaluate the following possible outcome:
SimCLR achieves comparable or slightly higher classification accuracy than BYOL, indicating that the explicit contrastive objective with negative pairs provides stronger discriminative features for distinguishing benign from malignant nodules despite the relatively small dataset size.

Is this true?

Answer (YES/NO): NO